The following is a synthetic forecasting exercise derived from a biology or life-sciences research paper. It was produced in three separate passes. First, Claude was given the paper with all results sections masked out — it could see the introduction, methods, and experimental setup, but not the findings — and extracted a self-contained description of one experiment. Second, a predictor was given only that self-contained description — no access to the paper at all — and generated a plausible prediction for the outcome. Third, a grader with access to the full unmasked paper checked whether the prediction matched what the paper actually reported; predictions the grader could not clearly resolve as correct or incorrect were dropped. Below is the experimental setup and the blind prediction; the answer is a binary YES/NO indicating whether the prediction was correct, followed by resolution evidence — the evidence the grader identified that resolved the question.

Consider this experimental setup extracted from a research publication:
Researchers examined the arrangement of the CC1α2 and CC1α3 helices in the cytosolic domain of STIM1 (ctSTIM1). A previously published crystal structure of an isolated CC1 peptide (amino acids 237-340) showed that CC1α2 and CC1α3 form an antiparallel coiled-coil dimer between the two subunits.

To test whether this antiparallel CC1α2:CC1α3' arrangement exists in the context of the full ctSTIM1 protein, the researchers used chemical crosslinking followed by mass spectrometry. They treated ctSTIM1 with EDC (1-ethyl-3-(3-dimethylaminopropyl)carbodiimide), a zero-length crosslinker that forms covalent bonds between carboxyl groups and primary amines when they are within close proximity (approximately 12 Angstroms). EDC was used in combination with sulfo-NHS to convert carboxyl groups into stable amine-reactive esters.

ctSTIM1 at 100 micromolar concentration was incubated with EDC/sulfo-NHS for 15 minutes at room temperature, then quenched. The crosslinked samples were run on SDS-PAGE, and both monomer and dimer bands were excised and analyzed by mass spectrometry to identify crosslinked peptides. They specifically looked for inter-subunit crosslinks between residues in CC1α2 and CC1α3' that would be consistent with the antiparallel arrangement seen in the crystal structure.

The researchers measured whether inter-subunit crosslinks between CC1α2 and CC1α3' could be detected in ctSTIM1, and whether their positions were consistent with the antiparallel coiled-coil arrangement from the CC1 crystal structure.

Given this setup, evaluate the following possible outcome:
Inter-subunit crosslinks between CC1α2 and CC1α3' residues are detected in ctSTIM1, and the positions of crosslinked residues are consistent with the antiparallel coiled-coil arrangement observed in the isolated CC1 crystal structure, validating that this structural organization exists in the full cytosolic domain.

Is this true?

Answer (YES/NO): YES